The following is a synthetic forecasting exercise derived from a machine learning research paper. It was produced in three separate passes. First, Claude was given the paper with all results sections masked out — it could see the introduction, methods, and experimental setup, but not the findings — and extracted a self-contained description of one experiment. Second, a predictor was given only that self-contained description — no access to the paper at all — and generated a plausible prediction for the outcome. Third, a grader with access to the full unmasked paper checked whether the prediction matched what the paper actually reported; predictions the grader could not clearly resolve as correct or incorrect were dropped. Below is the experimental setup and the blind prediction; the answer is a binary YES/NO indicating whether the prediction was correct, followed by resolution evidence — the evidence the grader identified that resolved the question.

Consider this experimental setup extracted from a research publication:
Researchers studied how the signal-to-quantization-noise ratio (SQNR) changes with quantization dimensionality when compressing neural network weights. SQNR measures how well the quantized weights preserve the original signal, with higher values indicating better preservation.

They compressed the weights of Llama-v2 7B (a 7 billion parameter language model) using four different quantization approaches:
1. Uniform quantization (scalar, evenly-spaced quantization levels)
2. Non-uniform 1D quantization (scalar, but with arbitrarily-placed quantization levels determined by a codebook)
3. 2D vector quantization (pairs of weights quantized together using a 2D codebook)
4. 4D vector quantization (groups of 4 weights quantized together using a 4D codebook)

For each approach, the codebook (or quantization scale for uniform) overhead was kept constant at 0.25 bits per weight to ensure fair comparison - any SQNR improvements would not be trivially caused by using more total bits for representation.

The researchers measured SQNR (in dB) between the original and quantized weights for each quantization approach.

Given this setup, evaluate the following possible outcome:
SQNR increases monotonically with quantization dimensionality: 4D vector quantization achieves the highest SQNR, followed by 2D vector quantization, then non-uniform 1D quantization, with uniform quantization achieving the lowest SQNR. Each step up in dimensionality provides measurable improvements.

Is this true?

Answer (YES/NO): YES